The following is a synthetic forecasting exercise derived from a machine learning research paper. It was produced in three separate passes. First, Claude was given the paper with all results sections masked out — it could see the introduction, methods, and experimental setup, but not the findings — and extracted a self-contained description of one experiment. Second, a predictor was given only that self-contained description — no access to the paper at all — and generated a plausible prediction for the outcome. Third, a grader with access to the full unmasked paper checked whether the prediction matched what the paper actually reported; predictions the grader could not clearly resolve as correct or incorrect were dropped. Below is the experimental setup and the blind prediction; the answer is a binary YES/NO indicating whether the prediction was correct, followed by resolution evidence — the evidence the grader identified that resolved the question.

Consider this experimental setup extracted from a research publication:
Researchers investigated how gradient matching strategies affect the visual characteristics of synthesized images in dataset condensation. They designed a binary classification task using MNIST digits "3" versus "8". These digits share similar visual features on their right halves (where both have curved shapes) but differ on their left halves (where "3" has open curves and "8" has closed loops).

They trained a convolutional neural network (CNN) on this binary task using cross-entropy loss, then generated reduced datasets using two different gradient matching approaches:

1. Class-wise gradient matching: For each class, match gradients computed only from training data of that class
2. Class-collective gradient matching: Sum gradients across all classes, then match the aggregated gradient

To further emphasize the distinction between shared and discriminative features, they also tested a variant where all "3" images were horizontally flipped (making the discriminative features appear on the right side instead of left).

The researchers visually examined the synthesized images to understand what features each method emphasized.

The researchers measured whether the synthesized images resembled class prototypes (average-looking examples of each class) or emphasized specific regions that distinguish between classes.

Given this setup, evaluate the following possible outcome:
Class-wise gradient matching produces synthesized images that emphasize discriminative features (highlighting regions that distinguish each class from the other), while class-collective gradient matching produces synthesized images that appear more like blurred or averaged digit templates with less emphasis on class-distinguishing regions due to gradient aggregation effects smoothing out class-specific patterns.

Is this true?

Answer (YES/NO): NO